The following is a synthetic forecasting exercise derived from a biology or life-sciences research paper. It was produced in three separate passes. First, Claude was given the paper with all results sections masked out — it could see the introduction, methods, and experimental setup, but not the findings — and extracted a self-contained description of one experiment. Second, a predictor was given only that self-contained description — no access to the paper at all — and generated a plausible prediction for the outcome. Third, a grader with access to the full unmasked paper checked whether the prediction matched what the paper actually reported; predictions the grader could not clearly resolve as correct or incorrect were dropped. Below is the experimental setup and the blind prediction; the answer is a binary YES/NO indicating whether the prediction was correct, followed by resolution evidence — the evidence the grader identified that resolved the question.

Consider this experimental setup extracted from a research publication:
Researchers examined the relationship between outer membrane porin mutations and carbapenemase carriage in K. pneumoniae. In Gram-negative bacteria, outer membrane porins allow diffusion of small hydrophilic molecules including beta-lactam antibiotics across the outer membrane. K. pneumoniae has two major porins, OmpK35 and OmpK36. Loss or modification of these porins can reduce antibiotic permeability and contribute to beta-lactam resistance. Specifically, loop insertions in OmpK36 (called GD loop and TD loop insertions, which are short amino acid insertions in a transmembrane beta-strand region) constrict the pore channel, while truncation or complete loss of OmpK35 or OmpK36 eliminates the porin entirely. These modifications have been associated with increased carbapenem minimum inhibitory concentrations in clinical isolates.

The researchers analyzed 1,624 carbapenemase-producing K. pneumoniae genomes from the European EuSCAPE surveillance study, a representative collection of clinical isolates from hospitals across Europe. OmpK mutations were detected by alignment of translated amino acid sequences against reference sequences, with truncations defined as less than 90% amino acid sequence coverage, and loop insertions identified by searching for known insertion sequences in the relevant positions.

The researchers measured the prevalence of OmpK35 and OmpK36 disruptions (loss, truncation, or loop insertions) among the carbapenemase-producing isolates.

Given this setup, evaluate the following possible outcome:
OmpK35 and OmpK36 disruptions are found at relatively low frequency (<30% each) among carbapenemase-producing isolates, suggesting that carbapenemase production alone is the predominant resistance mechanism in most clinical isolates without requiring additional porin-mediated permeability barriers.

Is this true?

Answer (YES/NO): NO